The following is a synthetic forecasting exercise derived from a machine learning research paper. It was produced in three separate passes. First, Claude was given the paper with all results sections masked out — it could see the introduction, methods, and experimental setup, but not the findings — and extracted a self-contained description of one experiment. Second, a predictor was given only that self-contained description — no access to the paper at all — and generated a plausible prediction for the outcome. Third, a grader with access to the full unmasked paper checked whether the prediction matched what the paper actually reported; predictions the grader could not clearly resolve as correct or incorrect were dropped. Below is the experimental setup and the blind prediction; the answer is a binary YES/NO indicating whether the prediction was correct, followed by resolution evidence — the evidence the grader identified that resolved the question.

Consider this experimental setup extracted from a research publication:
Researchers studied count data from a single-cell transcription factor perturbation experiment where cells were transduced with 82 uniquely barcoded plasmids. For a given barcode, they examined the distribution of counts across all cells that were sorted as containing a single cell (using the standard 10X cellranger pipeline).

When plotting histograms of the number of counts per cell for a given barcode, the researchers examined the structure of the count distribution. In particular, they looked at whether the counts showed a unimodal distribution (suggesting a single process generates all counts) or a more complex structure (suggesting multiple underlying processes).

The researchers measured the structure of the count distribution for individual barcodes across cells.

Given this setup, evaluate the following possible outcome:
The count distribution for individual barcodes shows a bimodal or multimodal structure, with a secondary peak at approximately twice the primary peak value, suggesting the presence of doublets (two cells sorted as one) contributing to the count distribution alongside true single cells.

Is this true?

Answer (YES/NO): NO